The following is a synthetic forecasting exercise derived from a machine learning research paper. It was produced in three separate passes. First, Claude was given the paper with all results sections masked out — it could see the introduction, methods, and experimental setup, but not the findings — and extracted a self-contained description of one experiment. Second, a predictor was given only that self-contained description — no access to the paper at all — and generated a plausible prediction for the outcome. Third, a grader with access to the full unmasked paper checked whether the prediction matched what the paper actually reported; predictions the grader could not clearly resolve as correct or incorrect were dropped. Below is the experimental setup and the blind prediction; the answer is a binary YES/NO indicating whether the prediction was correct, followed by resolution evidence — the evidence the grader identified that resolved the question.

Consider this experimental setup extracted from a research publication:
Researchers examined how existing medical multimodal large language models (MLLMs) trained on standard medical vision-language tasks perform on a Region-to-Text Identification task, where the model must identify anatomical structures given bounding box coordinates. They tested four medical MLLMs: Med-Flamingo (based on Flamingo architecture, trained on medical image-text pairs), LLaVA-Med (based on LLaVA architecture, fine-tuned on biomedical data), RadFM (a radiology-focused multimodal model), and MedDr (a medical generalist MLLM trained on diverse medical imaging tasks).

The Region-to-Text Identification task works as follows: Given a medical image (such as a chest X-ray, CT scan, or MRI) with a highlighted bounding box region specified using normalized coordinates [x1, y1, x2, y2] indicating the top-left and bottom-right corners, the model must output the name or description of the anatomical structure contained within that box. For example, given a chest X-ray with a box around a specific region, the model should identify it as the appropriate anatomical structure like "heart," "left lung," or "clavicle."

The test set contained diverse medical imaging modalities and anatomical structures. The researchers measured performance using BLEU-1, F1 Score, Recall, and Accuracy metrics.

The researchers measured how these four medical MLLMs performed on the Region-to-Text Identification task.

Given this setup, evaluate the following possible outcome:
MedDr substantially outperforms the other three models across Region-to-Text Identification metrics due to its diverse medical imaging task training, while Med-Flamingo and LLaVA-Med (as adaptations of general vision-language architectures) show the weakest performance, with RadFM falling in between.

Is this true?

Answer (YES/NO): NO